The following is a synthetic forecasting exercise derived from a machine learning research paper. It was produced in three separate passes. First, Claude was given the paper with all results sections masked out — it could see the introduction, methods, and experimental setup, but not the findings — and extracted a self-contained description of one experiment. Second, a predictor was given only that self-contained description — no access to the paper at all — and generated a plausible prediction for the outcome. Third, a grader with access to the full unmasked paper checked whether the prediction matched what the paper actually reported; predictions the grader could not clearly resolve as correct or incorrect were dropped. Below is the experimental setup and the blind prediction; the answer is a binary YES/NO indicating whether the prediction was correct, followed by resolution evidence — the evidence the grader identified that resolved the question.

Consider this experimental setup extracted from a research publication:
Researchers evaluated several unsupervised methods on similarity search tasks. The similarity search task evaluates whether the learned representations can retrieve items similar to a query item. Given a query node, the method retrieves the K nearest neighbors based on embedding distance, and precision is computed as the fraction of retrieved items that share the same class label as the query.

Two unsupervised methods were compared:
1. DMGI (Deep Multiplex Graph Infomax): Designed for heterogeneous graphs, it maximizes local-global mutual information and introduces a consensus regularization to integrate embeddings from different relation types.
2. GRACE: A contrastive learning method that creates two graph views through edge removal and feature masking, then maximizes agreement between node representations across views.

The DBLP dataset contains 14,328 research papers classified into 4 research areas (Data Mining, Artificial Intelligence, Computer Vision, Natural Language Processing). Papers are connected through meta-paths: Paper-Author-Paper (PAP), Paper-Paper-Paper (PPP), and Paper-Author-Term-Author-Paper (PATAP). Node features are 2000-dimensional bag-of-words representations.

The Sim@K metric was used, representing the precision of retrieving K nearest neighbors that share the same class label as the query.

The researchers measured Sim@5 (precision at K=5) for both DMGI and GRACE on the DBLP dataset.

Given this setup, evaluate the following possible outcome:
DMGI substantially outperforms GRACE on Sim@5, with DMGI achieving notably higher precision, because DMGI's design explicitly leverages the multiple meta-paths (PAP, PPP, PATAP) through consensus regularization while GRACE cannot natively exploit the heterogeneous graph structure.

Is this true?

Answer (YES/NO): NO